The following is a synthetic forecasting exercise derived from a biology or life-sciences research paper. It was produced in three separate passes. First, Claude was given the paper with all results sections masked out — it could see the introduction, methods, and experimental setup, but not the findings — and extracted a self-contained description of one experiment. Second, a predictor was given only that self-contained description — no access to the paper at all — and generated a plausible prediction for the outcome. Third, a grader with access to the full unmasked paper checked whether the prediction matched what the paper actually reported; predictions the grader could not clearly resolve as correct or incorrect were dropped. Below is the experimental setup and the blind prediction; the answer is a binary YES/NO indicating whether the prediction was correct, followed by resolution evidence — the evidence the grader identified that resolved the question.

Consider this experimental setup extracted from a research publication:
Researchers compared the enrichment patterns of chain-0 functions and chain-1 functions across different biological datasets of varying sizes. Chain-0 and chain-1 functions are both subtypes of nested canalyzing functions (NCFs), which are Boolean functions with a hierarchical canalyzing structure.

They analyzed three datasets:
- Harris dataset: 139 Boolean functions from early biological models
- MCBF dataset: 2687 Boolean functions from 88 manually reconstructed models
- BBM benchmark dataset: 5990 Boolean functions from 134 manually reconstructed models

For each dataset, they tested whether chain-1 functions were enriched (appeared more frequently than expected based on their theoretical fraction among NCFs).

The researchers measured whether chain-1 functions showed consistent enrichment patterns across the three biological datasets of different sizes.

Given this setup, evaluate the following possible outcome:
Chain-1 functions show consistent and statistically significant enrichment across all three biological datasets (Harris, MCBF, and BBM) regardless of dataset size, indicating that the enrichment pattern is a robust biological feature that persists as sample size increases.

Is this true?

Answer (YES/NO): NO